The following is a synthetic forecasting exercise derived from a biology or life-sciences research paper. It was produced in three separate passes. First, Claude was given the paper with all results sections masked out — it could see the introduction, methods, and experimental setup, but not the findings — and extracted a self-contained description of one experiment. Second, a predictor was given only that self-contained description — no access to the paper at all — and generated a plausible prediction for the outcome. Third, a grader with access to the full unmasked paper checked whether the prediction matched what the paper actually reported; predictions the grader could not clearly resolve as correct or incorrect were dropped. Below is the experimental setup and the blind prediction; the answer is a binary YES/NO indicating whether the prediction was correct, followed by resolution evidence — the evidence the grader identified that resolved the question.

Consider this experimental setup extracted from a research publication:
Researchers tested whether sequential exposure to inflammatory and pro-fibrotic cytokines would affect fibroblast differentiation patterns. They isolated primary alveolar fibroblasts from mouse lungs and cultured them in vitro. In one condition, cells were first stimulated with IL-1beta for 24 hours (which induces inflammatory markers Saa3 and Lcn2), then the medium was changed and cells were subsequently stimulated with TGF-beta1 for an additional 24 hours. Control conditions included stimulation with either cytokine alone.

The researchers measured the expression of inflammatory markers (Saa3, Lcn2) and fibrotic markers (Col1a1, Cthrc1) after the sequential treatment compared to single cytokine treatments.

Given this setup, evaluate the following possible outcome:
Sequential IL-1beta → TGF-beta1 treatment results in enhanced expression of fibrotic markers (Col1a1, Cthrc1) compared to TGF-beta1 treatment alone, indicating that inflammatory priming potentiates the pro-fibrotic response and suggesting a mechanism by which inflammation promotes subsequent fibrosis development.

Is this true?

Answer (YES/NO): NO